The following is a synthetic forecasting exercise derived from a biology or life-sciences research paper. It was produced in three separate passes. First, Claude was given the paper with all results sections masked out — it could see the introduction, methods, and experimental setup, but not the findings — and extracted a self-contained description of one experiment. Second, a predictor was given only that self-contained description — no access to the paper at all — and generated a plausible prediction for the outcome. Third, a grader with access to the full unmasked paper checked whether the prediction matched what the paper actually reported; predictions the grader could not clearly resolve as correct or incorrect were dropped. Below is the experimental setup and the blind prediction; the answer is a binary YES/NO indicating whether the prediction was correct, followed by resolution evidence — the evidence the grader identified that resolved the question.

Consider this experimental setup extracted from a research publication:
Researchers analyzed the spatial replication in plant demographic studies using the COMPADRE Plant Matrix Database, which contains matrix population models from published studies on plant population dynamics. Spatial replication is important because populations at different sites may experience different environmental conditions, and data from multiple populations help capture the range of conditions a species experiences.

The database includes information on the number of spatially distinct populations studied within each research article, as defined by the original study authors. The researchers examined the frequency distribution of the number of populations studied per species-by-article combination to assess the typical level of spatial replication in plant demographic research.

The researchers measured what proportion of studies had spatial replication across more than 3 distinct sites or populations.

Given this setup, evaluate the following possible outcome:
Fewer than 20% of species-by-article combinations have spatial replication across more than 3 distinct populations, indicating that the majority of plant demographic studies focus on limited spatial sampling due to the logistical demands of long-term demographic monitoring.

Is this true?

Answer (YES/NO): YES